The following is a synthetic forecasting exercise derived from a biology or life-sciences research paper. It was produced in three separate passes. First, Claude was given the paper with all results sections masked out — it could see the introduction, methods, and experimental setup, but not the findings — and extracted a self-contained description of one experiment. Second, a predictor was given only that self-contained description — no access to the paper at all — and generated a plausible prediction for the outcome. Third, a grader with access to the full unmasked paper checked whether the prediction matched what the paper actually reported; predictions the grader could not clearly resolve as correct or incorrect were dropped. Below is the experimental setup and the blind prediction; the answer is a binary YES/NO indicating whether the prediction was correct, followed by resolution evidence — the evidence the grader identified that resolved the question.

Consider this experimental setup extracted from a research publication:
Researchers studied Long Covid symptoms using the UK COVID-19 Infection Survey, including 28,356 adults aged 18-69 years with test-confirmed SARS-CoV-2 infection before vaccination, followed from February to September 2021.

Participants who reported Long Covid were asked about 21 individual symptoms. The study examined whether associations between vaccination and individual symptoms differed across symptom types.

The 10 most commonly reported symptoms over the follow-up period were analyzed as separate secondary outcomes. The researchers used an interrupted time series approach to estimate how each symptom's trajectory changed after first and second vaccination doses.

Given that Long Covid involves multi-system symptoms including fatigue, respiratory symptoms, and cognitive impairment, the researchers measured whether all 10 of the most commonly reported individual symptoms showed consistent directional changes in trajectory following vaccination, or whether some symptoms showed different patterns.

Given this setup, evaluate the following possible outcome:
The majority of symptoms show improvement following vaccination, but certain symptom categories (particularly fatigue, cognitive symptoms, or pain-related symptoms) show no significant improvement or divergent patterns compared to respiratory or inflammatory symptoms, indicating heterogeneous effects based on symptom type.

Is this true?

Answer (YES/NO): NO